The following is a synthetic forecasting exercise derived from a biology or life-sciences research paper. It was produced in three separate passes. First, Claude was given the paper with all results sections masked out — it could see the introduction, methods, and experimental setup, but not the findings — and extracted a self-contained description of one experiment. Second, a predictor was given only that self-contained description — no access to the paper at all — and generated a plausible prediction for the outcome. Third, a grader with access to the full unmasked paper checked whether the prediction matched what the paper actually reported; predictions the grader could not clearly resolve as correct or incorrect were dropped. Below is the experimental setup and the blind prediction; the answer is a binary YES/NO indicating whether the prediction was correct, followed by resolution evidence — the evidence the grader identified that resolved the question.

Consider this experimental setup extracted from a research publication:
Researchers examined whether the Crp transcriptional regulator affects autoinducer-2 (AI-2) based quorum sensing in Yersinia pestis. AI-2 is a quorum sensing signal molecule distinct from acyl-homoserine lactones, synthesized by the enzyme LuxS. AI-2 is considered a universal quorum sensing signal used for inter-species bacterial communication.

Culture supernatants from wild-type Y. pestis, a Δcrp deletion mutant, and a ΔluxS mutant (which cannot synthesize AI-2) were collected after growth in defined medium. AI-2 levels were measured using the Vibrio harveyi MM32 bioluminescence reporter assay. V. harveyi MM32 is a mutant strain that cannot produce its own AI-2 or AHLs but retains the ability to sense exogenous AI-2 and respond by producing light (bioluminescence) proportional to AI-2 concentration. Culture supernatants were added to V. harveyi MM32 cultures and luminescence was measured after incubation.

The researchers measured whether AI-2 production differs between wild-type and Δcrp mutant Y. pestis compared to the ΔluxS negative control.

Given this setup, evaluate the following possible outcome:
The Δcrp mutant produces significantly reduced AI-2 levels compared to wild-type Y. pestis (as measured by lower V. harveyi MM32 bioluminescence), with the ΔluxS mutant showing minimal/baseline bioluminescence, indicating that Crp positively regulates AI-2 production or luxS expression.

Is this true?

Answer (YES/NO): NO